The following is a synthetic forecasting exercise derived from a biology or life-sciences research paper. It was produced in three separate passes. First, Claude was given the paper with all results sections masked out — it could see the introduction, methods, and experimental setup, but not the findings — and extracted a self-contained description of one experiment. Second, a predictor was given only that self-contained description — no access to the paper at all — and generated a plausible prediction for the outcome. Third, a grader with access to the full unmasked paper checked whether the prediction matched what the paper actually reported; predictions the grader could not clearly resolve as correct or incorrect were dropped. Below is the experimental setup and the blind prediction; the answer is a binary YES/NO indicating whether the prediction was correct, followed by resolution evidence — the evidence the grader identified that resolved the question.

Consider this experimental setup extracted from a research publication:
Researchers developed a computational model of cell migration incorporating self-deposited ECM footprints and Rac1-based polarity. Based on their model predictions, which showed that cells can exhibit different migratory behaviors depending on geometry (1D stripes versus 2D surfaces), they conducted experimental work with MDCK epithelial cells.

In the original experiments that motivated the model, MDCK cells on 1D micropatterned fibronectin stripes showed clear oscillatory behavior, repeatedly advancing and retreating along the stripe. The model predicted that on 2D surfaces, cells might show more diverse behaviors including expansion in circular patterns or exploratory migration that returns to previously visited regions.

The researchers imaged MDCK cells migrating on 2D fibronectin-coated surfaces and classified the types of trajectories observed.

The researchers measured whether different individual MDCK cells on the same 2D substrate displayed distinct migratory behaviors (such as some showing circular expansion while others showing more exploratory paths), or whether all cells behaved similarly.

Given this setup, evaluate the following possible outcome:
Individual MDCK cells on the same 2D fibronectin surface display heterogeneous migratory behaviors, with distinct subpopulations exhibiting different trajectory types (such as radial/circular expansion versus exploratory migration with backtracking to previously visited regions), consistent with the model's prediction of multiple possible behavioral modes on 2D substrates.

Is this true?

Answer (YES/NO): YES